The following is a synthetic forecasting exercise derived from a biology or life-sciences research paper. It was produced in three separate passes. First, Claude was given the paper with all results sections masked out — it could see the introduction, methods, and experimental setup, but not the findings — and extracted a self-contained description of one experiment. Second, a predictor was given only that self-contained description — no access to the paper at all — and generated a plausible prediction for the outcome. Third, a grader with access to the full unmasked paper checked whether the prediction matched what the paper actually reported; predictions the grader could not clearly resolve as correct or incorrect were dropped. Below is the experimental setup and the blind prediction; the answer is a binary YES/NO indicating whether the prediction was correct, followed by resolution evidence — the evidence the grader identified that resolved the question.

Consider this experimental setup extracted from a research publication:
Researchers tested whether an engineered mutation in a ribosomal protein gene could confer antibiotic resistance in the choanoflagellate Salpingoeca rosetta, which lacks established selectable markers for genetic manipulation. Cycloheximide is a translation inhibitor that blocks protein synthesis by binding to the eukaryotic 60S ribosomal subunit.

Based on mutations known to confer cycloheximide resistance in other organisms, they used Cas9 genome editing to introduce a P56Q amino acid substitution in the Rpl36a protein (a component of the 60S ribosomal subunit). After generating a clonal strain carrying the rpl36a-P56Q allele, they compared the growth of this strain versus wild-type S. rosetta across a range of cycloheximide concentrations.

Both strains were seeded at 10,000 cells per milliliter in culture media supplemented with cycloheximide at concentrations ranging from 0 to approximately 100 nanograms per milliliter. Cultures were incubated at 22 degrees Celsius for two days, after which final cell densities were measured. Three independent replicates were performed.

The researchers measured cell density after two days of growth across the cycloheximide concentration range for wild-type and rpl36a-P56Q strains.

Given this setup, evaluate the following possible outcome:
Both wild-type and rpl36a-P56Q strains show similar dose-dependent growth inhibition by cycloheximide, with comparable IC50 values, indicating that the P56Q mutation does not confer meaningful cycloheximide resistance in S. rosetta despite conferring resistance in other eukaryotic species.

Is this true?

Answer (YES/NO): NO